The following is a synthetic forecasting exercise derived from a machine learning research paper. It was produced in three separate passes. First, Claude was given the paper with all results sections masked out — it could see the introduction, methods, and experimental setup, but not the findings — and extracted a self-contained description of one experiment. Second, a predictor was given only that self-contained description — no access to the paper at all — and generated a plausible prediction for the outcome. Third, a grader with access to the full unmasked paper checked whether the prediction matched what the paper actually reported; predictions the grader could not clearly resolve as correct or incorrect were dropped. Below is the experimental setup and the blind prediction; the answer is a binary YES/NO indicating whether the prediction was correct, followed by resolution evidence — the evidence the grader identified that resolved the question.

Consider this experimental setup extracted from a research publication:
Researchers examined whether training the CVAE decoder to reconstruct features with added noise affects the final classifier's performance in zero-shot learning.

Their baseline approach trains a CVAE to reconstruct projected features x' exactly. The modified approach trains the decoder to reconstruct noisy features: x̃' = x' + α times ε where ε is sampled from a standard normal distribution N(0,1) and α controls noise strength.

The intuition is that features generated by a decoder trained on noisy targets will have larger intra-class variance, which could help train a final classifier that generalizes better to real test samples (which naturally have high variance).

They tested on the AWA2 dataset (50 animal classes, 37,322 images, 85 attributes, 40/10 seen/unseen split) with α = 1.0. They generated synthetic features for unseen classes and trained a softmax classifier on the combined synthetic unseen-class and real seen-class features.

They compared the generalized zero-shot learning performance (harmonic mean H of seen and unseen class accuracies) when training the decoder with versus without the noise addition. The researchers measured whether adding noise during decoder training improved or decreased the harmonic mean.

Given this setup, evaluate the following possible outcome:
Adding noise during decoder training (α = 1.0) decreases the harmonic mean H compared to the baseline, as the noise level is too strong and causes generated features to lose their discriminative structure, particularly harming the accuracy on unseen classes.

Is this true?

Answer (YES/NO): NO